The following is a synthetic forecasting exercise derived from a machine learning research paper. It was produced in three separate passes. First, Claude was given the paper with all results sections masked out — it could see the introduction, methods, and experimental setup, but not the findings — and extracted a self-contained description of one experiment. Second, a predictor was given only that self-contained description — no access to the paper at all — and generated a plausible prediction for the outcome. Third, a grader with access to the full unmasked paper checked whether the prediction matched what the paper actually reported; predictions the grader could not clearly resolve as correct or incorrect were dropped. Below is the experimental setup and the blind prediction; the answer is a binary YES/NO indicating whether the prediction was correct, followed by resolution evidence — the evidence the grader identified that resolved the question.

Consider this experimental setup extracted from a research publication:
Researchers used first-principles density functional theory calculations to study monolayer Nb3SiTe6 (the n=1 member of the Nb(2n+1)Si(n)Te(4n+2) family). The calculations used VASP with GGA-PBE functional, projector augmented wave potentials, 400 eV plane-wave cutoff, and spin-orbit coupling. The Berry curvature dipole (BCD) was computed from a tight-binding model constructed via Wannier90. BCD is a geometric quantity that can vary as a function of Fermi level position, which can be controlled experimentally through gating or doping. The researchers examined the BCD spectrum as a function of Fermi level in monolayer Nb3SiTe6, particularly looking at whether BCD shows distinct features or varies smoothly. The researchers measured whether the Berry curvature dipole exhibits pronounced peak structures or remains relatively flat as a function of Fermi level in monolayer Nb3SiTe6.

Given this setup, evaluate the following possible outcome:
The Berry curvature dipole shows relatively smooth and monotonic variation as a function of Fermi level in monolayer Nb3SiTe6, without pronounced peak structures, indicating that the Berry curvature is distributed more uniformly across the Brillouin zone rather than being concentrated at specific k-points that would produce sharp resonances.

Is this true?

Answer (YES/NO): NO